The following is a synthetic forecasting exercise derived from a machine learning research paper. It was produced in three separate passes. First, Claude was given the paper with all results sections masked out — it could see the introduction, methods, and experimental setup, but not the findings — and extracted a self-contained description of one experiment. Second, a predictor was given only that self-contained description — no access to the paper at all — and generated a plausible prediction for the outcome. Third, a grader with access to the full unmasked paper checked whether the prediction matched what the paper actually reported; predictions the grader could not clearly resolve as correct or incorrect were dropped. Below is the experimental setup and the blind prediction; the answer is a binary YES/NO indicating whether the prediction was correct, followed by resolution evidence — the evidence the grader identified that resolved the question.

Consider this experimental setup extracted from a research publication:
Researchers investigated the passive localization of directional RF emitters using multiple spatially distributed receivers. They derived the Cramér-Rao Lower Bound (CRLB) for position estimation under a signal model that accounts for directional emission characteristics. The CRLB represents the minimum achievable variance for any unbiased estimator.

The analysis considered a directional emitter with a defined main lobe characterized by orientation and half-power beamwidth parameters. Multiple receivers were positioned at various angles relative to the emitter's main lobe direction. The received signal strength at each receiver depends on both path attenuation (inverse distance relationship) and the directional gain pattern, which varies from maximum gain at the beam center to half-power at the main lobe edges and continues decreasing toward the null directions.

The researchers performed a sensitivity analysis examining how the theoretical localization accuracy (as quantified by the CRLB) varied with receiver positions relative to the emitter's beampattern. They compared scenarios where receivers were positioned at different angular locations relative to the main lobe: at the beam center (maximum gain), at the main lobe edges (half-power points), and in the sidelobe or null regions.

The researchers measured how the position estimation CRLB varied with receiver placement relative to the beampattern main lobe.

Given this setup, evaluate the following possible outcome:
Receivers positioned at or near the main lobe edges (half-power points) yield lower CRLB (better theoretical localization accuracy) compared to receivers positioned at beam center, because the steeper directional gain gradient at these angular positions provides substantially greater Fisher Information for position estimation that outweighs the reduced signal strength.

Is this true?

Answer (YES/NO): YES